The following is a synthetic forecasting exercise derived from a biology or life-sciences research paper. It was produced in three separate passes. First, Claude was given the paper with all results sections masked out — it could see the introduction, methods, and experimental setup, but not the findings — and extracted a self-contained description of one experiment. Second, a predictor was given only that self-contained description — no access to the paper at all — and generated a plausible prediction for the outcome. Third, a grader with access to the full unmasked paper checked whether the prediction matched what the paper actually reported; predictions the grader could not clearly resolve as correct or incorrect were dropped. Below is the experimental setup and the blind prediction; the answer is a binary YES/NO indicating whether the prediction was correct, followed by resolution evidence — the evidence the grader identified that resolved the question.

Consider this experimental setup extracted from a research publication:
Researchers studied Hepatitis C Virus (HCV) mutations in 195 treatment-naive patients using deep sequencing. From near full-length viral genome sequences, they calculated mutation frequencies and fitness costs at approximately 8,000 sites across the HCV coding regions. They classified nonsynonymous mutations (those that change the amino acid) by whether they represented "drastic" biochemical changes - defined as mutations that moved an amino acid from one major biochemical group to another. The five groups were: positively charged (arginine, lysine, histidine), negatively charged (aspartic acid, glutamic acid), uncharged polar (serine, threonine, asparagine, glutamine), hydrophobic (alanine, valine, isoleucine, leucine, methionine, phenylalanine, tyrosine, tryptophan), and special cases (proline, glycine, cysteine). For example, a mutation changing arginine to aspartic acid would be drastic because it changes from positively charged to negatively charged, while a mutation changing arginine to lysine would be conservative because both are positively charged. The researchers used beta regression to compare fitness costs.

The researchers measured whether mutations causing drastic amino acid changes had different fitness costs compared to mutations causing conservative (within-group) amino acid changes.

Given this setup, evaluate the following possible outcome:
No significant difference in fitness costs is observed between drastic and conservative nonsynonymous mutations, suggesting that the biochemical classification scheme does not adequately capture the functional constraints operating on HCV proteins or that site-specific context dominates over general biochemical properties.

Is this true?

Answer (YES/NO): NO